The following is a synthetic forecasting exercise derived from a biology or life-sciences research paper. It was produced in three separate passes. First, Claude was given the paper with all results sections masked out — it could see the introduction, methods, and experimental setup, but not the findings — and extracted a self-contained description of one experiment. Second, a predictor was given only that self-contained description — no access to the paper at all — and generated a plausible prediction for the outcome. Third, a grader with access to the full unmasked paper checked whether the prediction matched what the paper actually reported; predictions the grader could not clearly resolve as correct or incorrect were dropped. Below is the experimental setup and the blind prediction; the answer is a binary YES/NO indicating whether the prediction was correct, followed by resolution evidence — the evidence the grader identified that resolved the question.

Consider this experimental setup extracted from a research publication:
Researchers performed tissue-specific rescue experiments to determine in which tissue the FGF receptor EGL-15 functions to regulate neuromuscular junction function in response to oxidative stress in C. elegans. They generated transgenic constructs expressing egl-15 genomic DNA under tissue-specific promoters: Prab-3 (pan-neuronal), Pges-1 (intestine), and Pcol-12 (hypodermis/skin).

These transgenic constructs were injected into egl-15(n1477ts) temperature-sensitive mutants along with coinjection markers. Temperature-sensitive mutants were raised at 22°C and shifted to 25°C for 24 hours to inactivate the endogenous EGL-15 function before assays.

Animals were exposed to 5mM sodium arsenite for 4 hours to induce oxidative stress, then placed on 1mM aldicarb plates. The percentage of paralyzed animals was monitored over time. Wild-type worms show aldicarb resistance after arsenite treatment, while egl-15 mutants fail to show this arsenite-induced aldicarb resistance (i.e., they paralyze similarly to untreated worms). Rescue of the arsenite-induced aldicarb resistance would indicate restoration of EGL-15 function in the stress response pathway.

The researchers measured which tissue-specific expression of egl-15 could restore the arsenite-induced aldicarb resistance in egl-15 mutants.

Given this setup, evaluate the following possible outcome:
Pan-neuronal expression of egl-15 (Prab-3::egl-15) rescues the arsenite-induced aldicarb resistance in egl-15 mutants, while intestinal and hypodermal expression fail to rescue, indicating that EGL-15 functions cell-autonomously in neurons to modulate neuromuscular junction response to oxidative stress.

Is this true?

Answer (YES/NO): NO